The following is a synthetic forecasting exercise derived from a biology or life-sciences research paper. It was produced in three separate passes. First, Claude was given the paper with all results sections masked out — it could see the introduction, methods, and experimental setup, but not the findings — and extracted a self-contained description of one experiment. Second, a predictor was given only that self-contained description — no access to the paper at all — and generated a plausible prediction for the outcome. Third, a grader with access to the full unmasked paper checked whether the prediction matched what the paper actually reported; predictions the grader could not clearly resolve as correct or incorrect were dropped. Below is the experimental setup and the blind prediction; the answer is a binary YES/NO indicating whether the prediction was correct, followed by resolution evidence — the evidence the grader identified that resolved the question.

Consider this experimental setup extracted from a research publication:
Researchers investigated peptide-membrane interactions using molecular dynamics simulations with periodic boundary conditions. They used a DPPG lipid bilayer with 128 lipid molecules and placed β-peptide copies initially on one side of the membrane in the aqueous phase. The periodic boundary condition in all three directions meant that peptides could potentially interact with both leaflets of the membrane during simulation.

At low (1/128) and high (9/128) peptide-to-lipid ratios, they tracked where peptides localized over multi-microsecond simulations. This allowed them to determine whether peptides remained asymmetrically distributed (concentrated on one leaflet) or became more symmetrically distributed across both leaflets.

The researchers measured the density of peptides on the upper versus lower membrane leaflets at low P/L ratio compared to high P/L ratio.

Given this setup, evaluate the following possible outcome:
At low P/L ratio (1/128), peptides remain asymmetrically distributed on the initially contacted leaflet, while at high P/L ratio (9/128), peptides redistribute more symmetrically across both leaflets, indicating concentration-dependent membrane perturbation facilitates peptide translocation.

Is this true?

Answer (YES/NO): NO